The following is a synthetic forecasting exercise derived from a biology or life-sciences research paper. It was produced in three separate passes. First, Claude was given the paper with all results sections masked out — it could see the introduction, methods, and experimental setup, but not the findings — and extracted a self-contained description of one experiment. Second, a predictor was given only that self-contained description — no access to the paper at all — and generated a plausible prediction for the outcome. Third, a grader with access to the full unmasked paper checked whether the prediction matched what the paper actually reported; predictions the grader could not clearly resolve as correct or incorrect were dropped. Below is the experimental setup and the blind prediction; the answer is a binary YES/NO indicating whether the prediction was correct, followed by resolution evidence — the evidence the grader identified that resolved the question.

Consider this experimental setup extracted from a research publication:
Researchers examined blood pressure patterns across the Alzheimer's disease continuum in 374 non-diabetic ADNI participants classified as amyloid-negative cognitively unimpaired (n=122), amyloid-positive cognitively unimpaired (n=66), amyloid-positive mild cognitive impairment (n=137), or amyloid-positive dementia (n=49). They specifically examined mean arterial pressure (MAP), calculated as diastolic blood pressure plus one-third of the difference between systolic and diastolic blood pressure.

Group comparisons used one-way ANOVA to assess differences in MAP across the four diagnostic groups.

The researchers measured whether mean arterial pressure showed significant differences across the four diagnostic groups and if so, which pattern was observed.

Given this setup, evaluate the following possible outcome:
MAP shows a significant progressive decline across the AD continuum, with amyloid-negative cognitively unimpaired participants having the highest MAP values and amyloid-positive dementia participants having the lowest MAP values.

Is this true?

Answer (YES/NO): NO